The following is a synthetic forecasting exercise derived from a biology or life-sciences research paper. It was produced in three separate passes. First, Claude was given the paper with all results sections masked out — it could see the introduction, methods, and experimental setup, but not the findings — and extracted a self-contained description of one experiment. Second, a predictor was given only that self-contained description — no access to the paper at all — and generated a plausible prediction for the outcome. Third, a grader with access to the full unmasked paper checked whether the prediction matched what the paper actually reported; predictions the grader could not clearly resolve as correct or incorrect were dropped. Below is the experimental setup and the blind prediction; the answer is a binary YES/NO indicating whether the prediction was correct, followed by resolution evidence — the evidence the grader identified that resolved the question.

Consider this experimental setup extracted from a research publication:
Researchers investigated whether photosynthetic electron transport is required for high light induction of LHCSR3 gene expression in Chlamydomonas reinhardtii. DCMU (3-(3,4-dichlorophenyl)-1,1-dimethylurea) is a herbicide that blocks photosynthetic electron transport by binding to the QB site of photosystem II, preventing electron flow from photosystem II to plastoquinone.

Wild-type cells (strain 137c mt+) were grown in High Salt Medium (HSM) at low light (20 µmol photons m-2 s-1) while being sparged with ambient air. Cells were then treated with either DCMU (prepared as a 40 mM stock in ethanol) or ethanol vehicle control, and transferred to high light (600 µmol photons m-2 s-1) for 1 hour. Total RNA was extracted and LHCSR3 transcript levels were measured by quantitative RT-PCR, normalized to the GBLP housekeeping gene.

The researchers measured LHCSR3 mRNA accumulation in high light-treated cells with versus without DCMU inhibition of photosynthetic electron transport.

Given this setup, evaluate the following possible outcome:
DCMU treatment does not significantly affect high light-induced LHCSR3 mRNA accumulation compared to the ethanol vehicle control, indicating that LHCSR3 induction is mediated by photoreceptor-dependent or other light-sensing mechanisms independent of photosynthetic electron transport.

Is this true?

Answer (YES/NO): NO